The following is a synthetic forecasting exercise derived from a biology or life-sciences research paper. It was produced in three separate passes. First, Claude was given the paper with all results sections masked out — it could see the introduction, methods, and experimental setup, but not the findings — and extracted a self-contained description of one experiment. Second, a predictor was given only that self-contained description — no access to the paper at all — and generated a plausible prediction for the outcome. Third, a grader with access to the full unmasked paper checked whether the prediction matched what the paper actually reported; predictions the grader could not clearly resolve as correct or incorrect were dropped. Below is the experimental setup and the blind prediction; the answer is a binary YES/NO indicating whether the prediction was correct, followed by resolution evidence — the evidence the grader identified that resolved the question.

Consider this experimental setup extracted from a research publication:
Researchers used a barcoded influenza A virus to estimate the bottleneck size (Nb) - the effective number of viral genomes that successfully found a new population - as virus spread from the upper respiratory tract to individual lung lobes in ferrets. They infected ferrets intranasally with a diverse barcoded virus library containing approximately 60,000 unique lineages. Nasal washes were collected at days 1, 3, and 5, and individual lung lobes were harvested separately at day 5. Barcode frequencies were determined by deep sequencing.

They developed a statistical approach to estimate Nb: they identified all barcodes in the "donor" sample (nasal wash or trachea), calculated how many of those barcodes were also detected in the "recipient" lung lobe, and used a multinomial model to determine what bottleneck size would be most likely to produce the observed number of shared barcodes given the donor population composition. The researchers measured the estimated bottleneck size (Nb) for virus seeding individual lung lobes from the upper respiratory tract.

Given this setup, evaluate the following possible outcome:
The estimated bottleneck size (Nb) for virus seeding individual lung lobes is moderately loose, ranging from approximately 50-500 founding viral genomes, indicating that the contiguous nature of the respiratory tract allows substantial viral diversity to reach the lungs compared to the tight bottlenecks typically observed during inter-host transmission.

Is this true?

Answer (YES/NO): NO